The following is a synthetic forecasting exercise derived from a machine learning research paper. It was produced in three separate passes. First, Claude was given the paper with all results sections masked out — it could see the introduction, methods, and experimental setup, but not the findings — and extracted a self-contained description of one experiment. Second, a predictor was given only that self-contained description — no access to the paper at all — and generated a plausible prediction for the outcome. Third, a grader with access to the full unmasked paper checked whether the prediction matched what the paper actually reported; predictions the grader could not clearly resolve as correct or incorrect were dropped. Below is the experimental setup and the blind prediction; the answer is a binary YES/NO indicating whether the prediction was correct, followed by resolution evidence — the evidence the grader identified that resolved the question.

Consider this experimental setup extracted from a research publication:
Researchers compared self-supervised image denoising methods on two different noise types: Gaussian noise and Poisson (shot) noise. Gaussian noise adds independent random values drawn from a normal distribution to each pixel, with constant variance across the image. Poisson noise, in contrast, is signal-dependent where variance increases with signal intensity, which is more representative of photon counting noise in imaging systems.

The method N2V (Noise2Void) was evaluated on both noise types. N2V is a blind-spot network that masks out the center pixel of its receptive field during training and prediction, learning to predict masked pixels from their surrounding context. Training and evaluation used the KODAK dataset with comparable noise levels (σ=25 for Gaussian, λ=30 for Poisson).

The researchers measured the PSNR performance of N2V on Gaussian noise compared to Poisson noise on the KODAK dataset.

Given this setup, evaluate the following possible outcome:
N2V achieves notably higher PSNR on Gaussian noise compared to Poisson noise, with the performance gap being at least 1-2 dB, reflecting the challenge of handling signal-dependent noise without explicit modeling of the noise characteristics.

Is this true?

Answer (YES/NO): YES